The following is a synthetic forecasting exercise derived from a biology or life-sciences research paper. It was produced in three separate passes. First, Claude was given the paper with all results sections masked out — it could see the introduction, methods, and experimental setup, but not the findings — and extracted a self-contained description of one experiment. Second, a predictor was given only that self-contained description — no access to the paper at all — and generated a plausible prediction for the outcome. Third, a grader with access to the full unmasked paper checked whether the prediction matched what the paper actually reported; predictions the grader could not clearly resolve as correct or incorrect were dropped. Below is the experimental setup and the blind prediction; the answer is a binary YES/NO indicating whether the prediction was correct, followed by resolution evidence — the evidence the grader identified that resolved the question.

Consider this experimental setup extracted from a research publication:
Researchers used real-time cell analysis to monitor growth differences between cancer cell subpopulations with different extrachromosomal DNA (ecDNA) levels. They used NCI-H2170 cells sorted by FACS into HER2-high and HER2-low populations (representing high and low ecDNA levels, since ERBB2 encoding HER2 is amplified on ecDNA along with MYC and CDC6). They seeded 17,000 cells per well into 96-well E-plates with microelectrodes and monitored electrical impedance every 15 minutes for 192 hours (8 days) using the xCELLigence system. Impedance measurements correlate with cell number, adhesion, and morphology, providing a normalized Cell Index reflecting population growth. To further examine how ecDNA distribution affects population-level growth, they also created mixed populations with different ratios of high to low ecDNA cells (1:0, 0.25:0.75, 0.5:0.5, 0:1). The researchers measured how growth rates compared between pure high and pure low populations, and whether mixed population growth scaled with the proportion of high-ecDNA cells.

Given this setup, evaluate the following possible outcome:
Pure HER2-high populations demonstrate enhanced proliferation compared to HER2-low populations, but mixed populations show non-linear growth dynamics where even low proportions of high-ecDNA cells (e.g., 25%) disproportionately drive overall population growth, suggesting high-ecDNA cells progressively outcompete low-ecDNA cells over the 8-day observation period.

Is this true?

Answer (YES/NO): NO